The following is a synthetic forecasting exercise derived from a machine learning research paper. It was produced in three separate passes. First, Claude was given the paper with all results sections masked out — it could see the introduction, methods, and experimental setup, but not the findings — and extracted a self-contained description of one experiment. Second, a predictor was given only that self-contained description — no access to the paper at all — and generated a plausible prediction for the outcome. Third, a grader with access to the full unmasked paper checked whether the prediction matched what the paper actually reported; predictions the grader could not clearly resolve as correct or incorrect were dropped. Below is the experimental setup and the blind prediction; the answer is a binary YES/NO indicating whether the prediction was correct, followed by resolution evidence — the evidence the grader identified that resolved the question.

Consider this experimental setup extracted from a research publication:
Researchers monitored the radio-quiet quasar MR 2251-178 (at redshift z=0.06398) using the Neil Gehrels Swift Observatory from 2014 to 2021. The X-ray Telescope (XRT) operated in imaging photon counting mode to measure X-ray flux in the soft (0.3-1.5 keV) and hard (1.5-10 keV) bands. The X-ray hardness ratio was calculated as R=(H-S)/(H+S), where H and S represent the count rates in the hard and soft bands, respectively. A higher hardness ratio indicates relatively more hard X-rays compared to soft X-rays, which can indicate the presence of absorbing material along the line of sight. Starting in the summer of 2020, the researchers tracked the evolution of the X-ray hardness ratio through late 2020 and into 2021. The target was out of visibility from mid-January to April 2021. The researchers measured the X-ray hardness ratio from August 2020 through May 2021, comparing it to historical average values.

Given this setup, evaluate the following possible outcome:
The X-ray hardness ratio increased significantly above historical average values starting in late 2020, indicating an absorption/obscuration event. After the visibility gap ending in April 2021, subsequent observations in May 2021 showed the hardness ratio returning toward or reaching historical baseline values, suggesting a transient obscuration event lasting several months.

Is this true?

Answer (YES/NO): NO